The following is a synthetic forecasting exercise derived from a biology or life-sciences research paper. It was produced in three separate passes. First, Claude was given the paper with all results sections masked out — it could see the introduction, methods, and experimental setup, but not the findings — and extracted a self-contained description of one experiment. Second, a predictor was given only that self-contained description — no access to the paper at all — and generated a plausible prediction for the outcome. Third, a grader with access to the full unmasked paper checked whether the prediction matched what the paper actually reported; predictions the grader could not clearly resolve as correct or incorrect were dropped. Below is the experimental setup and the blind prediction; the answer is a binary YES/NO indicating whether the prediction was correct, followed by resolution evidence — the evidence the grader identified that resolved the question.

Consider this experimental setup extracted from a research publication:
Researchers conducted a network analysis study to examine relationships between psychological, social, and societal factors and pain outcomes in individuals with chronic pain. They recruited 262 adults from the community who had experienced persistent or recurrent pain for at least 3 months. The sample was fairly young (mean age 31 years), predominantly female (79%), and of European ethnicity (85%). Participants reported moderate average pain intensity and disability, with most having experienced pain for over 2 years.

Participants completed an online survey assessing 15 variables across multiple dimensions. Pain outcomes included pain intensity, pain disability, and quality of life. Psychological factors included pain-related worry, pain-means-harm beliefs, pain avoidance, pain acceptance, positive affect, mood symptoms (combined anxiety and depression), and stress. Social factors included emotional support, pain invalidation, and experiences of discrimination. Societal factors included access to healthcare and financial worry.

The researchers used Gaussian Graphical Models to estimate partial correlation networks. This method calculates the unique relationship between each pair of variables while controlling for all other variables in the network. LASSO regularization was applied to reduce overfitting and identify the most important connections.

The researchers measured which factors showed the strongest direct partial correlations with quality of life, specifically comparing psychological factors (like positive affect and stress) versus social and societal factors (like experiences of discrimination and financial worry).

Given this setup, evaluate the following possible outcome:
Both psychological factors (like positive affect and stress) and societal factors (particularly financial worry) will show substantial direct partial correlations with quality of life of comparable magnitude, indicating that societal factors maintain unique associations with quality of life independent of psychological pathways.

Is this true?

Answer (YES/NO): YES